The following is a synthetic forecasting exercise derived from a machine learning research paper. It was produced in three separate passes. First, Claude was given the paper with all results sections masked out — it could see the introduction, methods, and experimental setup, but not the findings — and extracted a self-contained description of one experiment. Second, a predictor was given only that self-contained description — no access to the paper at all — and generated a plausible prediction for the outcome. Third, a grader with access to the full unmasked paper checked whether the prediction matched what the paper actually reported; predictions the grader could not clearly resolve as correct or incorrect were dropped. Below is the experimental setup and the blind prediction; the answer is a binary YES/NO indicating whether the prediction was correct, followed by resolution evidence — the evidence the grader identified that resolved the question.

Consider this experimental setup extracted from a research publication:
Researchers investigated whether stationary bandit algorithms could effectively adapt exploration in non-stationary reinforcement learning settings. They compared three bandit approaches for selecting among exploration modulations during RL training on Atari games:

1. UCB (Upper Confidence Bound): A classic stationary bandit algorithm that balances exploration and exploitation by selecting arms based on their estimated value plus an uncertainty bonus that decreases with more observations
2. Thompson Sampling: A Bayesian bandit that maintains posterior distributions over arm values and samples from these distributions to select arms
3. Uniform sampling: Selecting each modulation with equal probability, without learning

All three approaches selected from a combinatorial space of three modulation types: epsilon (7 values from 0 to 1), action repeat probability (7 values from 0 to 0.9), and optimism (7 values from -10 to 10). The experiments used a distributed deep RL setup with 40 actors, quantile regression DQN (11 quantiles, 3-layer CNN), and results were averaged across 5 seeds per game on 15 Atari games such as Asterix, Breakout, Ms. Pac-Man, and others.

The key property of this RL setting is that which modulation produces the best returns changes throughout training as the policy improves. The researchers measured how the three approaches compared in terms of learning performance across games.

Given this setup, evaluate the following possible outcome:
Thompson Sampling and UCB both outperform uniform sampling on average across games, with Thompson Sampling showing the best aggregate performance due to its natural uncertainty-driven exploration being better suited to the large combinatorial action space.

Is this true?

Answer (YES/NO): NO